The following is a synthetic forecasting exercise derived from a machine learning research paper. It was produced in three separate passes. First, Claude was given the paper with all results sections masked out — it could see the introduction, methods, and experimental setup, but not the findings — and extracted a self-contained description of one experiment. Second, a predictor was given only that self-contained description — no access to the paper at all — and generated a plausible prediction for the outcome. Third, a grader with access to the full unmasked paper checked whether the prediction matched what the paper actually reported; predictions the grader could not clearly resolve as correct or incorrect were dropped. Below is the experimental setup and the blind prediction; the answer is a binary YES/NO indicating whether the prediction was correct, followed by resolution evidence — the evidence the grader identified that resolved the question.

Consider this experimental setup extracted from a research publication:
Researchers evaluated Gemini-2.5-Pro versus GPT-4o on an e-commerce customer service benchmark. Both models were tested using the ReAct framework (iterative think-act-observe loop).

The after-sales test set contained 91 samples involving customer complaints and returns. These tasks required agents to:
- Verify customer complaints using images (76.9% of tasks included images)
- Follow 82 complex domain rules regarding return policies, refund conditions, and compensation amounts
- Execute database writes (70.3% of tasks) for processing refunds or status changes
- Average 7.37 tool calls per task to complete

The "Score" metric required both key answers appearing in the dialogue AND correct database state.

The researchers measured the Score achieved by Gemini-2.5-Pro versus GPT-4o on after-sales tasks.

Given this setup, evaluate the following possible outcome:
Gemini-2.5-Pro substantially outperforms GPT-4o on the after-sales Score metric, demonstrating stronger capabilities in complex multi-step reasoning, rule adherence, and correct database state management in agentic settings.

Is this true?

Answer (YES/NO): YES